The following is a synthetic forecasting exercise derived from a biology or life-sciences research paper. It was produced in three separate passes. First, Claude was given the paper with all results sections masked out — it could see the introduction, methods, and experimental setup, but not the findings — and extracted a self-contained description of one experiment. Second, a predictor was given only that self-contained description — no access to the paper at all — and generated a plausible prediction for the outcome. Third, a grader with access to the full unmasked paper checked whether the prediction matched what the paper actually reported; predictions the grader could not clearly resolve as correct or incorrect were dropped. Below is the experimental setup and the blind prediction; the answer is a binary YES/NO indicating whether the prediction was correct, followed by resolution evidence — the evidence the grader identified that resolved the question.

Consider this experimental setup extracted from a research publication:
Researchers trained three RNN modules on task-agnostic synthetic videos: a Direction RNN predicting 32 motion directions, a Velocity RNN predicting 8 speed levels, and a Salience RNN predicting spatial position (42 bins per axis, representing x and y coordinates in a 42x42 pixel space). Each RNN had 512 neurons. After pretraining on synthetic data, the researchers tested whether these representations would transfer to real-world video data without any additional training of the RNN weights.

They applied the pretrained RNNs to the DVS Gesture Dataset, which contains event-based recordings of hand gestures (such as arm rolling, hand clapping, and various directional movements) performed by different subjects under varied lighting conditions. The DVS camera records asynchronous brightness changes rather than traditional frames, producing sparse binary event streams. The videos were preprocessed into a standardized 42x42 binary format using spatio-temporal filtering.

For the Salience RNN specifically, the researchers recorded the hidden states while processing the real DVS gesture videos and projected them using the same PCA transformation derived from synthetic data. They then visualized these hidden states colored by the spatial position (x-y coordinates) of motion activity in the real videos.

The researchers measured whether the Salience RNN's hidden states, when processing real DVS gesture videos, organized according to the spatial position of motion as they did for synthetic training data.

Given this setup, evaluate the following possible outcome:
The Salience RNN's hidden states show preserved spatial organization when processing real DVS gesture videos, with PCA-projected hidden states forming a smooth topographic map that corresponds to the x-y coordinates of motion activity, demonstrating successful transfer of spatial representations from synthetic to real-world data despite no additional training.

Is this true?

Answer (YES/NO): YES